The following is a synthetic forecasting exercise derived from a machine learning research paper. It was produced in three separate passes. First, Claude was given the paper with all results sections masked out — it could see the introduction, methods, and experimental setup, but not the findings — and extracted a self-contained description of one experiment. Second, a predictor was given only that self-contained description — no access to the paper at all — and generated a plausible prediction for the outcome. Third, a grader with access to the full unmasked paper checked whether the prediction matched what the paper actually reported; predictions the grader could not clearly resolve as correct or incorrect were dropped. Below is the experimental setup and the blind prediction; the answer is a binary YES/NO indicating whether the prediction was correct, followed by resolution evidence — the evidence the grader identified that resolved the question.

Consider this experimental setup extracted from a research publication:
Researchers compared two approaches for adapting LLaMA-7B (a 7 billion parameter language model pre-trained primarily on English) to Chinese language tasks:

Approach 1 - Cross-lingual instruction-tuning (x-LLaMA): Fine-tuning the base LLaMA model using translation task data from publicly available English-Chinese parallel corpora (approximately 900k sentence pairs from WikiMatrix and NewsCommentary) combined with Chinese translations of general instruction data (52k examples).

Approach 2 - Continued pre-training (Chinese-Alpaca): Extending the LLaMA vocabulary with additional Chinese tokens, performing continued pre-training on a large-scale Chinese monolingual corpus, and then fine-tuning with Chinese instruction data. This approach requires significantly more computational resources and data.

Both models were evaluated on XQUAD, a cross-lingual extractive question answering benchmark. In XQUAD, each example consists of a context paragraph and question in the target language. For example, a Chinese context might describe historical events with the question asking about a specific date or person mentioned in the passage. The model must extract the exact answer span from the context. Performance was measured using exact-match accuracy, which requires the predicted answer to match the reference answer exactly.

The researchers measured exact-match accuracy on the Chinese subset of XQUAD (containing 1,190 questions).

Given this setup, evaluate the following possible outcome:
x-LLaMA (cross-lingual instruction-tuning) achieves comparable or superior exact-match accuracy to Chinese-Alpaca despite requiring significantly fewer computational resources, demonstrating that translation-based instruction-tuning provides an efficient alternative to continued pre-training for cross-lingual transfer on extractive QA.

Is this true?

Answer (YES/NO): NO